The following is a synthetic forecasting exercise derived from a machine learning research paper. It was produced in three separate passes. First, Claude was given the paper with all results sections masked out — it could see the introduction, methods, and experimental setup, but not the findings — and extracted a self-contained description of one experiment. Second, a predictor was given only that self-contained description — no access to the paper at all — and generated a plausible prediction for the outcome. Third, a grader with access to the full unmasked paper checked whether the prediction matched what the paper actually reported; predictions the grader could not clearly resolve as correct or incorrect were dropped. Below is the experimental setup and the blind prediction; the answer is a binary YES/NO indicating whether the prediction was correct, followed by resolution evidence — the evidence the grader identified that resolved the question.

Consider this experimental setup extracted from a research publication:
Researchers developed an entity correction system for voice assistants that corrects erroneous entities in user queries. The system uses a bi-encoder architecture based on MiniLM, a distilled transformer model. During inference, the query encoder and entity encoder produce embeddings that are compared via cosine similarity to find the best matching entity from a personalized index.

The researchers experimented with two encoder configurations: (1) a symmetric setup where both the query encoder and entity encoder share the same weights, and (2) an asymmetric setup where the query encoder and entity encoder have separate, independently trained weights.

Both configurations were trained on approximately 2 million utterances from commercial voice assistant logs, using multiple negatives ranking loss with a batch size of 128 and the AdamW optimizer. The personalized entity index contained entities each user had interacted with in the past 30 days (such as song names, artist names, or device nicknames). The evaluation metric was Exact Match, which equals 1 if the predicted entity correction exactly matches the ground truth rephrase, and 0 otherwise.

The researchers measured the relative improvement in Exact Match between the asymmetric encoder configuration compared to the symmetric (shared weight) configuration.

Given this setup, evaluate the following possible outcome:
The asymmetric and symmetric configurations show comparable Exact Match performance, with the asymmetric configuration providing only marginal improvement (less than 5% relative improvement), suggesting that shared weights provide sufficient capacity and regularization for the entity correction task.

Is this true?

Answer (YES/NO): YES